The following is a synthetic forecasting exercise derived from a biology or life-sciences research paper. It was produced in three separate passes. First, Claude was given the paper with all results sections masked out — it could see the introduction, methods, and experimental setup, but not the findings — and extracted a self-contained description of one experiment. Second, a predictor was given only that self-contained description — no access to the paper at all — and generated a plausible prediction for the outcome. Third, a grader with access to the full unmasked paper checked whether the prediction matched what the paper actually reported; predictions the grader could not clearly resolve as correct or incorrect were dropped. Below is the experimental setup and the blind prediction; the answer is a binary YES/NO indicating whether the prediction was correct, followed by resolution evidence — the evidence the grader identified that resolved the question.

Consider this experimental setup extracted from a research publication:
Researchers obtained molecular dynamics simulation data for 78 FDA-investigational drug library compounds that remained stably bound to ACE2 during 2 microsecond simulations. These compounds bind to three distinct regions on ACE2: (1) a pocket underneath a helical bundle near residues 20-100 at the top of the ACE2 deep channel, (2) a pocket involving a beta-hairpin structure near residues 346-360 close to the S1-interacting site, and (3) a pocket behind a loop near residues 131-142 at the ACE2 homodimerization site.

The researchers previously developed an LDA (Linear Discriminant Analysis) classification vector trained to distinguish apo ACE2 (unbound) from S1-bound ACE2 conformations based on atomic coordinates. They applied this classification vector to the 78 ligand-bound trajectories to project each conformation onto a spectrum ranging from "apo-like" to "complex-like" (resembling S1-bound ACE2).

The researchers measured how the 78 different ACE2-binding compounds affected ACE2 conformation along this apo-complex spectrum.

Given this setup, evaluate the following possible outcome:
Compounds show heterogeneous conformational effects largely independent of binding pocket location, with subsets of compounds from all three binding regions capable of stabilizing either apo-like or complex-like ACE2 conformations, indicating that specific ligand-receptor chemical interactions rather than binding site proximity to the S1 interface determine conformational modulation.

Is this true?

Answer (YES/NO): NO